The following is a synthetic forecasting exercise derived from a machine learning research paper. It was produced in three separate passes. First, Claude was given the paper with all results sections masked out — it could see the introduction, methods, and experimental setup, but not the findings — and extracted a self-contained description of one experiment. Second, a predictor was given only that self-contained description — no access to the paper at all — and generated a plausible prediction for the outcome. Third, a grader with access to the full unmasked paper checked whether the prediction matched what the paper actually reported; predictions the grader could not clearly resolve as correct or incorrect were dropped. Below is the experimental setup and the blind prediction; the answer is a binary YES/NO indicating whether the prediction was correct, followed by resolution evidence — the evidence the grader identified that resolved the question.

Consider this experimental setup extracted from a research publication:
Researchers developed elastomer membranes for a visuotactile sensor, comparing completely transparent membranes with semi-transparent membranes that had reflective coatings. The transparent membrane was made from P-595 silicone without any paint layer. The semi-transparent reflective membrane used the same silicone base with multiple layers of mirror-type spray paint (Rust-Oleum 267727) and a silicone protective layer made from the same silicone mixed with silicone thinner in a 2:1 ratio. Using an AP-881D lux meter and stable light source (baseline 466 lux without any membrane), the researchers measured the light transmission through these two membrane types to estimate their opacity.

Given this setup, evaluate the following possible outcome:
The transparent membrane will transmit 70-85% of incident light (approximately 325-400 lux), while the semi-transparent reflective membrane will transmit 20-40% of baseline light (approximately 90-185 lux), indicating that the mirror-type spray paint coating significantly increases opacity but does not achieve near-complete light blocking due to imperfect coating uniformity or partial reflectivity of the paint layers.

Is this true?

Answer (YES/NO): NO